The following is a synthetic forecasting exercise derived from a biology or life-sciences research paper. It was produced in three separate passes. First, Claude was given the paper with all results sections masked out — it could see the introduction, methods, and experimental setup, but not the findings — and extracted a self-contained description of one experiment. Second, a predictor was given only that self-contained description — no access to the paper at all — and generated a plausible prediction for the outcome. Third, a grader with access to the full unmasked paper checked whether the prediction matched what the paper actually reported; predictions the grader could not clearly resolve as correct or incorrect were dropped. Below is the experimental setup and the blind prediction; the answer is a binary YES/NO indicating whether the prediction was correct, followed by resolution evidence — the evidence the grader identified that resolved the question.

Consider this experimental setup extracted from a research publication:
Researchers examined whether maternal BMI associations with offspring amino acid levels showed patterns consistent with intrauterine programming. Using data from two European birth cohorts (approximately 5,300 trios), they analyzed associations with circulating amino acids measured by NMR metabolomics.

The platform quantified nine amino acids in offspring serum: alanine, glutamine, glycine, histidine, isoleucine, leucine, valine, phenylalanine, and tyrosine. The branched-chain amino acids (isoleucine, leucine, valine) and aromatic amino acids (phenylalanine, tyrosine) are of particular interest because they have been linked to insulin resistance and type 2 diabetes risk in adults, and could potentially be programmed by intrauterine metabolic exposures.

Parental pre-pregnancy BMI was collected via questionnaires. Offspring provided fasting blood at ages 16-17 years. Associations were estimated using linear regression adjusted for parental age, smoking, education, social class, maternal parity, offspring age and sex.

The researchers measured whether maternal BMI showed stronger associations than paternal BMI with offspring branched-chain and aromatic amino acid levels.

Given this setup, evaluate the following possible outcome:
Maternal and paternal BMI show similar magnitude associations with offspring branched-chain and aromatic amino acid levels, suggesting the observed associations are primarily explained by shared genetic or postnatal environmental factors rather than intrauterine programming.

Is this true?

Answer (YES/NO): YES